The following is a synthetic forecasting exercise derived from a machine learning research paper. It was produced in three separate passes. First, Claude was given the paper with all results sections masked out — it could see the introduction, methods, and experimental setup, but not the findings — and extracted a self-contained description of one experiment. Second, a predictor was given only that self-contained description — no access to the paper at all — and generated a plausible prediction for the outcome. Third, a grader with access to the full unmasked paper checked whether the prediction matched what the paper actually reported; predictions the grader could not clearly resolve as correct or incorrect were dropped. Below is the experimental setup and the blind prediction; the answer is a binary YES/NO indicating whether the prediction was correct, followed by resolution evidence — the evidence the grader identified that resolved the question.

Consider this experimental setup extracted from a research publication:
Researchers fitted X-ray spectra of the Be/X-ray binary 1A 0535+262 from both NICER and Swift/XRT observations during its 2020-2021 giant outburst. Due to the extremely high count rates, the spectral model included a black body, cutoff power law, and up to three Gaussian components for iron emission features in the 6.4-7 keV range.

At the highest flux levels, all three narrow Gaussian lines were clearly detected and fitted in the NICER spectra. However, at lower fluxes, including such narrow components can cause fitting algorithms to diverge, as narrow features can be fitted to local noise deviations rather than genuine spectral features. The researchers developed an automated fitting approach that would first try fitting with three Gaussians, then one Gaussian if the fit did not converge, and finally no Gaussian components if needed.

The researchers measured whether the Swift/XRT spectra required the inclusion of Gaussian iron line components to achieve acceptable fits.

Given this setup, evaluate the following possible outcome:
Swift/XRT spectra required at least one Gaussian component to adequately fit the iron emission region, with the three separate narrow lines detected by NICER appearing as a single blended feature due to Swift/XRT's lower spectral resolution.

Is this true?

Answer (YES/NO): NO